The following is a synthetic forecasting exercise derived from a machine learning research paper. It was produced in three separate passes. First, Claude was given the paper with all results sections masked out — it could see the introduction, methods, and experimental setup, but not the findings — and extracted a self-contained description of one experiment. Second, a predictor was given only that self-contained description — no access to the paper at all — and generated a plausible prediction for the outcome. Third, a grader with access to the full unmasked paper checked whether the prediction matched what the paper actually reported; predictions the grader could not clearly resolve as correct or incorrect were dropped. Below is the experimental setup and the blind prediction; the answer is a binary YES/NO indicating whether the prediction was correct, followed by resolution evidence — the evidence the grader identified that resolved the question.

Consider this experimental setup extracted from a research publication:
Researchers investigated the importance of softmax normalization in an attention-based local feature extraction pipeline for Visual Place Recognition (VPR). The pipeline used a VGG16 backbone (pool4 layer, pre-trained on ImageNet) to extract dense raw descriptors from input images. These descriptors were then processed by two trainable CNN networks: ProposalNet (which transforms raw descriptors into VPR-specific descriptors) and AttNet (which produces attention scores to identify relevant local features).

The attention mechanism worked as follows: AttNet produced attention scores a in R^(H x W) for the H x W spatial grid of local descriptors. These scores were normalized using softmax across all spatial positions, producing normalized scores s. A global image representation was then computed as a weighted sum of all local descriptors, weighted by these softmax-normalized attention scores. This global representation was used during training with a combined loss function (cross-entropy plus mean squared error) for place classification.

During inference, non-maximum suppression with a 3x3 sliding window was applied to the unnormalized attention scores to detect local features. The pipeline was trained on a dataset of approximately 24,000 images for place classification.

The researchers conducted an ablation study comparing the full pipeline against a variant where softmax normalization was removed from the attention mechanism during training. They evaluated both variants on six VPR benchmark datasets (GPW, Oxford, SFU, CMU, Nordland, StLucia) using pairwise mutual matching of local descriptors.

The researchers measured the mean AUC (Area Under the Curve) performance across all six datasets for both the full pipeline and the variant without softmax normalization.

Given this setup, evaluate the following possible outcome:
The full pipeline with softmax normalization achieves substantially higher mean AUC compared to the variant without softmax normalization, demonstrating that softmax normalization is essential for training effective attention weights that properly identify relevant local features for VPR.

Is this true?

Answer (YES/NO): YES